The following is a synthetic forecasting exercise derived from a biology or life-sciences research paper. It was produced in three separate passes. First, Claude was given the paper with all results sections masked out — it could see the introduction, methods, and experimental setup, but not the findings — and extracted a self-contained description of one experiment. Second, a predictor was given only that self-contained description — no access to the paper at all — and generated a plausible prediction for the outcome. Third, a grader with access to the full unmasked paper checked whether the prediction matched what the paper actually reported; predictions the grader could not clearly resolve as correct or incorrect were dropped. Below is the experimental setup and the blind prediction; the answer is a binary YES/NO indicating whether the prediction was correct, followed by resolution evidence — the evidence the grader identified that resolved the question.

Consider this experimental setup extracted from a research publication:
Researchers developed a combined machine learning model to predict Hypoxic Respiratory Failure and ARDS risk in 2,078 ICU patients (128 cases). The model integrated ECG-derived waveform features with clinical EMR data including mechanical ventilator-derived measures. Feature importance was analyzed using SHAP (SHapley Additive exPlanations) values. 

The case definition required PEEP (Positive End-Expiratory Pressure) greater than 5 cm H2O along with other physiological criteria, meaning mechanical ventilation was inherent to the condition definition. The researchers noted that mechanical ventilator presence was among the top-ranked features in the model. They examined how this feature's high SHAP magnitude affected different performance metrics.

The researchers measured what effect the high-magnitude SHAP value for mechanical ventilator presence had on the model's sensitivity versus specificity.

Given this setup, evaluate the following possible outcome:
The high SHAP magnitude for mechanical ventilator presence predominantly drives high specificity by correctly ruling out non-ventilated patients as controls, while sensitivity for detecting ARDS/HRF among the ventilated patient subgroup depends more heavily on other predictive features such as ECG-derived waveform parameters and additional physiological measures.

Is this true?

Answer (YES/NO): YES